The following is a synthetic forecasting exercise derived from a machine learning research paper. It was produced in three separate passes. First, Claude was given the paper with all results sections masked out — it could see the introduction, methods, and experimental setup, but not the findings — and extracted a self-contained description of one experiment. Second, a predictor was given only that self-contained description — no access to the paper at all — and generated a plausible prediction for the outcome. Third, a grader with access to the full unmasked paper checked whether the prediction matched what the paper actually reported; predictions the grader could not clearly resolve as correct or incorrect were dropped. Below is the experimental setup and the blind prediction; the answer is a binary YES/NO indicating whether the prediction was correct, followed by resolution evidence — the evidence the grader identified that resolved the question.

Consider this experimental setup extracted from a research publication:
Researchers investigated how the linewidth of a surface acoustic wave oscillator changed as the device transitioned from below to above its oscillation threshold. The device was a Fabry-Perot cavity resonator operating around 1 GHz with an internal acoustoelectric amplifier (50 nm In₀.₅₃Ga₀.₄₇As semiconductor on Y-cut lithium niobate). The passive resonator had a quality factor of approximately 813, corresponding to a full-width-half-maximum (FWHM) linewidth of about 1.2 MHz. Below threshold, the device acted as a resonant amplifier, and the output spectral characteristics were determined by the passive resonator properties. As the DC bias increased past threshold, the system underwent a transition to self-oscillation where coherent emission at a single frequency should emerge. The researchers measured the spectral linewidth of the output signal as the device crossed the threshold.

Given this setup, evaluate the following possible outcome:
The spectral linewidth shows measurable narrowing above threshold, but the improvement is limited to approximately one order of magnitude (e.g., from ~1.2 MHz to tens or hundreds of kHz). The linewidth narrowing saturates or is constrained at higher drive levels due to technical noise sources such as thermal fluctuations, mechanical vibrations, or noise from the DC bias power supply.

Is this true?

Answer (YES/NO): NO